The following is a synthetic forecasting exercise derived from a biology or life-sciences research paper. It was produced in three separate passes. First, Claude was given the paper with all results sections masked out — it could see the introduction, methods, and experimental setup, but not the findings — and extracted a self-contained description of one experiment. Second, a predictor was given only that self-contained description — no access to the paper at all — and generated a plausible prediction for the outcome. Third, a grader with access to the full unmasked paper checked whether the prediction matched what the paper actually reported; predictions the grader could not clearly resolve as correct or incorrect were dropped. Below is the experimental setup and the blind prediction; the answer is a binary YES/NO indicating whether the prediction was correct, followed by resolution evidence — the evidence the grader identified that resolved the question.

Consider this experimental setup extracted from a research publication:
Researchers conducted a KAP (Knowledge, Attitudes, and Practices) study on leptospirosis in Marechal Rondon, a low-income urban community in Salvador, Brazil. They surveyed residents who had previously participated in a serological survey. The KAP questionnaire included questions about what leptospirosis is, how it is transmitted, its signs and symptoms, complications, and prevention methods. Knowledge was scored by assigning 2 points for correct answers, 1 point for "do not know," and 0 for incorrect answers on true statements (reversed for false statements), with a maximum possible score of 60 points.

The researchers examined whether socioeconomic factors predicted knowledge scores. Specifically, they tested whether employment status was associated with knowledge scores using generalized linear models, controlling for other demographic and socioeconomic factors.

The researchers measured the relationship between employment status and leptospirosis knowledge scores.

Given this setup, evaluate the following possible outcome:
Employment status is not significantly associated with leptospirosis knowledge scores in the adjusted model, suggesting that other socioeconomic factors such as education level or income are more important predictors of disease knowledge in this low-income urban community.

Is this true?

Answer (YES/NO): NO